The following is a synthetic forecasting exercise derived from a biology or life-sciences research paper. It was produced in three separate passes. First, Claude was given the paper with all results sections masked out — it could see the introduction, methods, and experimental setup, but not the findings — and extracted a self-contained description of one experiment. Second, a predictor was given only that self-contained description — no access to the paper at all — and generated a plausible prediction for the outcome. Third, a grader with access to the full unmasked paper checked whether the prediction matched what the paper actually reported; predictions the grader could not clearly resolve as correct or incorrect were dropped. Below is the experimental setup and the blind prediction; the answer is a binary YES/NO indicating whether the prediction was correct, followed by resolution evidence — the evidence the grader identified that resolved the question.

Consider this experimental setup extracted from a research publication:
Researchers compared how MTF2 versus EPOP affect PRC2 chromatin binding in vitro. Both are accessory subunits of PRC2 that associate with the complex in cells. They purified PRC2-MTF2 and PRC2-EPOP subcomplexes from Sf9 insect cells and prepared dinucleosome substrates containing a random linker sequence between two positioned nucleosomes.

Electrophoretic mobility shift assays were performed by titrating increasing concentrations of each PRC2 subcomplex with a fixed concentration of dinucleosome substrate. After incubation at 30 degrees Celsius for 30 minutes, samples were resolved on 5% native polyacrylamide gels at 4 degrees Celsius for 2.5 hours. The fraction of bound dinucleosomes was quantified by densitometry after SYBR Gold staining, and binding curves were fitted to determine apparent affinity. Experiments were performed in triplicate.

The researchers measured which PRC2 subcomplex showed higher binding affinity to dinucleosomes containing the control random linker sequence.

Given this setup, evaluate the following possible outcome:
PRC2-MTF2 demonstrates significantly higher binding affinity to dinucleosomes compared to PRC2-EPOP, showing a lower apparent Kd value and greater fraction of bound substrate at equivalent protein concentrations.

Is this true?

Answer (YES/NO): NO